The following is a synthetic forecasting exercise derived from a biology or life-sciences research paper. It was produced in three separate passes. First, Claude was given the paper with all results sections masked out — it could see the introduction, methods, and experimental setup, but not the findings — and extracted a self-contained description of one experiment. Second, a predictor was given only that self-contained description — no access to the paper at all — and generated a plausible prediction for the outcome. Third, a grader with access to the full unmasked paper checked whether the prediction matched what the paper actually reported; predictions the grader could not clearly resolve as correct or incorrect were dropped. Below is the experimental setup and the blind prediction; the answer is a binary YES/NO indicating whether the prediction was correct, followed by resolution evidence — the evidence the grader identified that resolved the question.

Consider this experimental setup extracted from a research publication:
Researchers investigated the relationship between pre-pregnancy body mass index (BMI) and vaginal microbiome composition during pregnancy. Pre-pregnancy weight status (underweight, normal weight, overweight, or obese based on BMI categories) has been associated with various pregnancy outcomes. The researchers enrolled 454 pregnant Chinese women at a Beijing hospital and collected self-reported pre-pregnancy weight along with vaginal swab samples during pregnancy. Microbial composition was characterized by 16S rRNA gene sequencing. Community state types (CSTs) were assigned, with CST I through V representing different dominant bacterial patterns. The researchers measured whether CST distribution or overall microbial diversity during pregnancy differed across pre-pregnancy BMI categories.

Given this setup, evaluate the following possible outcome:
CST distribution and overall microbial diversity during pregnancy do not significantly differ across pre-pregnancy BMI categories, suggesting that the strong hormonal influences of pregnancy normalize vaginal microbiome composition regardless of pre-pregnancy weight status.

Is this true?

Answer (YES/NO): NO